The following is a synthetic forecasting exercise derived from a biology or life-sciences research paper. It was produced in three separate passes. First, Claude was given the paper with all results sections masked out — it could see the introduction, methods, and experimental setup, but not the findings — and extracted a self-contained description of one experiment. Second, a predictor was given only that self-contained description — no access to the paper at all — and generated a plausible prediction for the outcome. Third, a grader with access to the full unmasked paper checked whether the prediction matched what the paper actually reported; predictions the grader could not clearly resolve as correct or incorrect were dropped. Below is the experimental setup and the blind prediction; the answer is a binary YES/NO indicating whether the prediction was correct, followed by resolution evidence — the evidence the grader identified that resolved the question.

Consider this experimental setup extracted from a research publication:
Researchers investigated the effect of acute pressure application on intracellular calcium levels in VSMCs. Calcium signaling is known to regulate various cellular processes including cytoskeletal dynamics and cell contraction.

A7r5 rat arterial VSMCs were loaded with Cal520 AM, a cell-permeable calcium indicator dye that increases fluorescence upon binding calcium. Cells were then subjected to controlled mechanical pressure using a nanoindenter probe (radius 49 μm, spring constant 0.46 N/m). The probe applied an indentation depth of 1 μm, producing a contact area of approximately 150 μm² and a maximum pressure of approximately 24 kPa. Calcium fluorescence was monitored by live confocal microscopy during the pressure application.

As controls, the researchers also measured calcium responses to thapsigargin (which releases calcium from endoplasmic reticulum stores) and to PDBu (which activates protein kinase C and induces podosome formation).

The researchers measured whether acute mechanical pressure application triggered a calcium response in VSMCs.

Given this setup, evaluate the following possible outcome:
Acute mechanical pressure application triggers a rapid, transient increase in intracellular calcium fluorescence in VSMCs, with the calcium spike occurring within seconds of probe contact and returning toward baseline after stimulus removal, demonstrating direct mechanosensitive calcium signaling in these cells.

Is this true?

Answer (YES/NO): NO